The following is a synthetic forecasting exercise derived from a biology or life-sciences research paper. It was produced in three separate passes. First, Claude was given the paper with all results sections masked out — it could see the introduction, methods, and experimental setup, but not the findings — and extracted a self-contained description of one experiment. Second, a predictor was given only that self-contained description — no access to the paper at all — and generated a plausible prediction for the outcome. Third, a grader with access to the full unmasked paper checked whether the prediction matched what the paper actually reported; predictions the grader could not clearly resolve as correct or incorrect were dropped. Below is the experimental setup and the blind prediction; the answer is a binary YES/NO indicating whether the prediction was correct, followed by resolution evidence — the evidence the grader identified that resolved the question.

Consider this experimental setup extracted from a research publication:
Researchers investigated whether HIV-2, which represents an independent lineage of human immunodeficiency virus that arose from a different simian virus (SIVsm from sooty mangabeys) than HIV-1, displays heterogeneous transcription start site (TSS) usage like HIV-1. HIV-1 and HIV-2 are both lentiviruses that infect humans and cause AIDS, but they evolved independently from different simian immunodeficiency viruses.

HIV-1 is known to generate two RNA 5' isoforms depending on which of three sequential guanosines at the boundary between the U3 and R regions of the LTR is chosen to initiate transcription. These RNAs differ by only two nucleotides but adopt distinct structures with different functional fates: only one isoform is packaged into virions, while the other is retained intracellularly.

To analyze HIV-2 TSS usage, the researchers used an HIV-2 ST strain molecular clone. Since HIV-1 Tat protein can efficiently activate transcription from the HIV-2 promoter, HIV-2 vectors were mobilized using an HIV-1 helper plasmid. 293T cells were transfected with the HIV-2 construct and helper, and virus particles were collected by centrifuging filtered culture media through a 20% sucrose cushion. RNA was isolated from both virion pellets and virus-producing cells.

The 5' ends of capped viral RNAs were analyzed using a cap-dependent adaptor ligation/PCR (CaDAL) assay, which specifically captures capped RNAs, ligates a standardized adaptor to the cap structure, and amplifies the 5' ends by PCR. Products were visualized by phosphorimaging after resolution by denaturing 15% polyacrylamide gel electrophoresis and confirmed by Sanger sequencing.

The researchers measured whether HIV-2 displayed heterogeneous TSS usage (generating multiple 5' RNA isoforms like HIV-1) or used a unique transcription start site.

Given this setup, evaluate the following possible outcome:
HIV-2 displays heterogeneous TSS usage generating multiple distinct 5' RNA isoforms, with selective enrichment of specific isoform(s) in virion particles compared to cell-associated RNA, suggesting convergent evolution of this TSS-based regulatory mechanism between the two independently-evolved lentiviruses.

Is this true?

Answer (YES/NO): NO